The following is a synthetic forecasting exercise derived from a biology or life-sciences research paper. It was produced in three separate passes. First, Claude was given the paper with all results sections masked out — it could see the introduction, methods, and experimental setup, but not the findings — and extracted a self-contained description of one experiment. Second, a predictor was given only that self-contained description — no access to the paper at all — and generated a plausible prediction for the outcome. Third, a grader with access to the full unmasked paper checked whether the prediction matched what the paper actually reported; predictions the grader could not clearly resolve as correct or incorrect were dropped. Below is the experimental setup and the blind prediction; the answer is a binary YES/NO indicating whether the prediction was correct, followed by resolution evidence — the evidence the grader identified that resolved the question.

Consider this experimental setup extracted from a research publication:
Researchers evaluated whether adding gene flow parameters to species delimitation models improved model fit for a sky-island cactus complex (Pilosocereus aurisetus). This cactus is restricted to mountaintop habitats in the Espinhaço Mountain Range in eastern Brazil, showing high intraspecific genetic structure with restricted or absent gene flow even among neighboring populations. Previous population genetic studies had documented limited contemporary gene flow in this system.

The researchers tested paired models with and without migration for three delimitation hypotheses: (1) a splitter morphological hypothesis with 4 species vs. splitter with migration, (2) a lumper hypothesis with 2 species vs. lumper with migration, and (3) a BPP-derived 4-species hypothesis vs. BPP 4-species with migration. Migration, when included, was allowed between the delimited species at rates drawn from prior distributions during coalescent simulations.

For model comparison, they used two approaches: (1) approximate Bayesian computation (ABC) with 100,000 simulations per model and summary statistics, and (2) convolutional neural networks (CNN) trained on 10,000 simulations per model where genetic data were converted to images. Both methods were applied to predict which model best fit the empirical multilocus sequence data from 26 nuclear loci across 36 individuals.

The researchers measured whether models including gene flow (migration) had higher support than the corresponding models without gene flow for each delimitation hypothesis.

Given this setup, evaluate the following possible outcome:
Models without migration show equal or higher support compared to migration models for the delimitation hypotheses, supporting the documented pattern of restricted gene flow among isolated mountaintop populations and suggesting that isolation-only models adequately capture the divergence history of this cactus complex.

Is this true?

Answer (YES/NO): YES